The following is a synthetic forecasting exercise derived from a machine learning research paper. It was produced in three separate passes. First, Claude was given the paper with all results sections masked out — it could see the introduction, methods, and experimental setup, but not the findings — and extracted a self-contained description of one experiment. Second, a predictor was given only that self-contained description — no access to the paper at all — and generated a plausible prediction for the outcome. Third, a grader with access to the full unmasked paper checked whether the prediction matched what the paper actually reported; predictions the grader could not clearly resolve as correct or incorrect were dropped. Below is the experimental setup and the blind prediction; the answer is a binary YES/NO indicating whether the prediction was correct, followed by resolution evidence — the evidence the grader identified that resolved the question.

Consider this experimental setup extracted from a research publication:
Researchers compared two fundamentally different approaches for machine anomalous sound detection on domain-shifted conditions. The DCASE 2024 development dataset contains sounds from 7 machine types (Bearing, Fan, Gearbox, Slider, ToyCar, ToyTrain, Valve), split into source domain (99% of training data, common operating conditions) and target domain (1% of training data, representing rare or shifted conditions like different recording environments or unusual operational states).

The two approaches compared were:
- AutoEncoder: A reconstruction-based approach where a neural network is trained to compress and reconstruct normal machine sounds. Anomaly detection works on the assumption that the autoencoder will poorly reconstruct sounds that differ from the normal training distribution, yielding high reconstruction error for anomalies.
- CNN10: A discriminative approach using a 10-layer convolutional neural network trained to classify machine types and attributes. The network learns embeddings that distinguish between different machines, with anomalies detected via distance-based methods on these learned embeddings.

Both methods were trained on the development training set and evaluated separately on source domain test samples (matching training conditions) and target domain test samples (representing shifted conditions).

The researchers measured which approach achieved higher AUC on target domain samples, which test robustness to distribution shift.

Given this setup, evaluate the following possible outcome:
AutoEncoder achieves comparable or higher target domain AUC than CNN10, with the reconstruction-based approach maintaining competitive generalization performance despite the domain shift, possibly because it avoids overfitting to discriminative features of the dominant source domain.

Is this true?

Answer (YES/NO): NO